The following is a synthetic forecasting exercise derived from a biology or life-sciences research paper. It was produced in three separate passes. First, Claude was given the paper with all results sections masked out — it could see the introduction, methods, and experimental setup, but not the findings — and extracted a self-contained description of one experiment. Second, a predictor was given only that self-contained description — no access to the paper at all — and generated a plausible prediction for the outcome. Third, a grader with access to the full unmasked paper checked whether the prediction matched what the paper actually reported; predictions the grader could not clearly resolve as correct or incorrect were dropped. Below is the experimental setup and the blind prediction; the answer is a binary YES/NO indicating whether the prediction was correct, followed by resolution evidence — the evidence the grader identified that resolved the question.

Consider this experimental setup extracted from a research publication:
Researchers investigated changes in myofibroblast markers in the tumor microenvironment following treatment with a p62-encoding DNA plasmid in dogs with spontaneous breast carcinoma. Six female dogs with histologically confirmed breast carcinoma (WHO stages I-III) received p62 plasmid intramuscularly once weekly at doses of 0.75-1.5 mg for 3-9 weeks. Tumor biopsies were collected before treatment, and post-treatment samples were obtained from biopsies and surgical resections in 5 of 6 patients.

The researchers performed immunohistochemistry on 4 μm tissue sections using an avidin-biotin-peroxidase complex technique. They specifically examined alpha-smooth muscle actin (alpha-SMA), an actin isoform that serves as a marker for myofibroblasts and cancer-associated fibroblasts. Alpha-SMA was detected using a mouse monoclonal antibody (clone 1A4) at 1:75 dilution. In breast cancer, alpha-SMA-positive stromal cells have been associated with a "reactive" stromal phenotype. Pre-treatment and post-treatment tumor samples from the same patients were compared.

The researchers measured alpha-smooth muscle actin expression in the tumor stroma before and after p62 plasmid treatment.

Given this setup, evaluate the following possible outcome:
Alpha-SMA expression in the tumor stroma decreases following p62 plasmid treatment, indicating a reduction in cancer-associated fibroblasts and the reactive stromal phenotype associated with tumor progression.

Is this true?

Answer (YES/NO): NO